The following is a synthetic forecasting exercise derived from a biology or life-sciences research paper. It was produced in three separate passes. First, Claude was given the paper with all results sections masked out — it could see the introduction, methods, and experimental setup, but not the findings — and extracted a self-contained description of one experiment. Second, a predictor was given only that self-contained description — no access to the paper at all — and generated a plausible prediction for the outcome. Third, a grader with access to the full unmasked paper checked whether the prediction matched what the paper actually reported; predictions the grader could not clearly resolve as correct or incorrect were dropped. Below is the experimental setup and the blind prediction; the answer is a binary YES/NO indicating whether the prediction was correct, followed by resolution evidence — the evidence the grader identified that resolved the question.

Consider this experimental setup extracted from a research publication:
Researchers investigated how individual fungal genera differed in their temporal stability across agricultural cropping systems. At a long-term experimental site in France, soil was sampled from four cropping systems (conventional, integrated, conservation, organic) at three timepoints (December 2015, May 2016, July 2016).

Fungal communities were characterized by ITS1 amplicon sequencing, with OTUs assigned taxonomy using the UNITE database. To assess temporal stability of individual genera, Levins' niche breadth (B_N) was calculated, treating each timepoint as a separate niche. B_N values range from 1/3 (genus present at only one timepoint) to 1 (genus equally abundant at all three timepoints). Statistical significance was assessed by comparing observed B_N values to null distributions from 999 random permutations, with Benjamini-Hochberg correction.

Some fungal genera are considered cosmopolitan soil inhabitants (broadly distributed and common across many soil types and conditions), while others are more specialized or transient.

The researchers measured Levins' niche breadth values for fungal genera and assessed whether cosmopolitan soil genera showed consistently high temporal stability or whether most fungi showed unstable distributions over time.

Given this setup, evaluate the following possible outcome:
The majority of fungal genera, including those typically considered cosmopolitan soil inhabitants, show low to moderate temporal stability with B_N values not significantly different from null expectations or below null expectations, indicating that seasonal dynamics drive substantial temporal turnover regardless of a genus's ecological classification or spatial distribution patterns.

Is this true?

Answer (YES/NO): NO